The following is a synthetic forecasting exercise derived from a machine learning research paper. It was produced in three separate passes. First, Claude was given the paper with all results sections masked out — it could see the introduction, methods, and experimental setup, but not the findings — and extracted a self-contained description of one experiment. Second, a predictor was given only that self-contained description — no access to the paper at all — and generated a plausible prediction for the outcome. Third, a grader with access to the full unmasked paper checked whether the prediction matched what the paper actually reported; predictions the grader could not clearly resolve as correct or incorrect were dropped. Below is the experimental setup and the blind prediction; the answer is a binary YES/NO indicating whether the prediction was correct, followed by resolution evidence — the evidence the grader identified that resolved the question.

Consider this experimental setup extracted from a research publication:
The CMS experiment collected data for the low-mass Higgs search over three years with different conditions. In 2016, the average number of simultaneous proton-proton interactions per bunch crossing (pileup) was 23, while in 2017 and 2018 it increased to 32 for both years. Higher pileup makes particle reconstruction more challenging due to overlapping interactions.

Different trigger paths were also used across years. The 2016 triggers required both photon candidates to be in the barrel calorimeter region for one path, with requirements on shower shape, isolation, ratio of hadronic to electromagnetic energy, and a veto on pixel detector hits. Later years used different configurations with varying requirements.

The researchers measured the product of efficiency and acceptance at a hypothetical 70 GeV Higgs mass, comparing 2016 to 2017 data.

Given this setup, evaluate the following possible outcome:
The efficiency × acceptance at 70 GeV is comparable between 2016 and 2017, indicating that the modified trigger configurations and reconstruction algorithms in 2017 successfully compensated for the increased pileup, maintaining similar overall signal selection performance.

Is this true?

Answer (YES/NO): NO